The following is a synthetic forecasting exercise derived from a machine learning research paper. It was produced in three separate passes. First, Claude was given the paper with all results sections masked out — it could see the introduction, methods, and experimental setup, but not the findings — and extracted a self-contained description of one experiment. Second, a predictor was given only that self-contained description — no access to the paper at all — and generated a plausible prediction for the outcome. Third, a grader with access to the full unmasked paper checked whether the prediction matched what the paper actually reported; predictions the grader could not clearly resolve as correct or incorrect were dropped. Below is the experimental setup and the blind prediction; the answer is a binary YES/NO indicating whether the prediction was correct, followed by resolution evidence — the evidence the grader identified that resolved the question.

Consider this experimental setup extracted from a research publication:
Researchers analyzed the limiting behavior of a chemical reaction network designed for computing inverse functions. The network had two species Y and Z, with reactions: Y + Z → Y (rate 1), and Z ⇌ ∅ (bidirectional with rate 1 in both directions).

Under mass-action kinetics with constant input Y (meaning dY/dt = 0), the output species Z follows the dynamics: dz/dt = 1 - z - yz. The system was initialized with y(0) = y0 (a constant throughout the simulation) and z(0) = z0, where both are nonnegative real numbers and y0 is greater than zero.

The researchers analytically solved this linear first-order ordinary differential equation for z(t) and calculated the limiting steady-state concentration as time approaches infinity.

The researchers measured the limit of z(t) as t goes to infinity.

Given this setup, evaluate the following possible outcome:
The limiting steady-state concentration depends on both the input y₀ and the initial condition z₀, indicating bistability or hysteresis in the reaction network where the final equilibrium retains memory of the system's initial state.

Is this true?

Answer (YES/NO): NO